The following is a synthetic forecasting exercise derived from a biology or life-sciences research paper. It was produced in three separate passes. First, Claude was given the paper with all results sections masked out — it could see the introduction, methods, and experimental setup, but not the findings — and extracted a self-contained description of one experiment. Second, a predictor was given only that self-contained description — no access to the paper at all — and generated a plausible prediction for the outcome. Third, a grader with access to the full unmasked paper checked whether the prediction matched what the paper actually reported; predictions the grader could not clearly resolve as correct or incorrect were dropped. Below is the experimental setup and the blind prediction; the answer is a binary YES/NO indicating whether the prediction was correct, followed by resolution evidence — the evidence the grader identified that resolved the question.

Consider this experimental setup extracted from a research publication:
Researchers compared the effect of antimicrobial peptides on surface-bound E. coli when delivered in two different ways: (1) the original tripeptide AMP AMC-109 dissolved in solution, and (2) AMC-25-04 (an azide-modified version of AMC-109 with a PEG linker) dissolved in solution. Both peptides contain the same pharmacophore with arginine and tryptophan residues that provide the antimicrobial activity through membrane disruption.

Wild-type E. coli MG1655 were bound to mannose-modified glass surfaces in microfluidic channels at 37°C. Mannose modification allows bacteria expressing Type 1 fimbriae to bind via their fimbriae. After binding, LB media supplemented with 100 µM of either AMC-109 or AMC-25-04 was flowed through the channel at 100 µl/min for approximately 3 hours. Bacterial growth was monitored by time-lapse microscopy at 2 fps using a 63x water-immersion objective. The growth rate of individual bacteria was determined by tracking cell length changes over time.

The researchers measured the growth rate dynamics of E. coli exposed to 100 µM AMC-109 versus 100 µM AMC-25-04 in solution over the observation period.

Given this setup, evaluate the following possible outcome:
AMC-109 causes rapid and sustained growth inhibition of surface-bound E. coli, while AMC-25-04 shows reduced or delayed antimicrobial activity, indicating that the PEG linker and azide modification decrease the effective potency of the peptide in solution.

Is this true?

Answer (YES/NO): YES